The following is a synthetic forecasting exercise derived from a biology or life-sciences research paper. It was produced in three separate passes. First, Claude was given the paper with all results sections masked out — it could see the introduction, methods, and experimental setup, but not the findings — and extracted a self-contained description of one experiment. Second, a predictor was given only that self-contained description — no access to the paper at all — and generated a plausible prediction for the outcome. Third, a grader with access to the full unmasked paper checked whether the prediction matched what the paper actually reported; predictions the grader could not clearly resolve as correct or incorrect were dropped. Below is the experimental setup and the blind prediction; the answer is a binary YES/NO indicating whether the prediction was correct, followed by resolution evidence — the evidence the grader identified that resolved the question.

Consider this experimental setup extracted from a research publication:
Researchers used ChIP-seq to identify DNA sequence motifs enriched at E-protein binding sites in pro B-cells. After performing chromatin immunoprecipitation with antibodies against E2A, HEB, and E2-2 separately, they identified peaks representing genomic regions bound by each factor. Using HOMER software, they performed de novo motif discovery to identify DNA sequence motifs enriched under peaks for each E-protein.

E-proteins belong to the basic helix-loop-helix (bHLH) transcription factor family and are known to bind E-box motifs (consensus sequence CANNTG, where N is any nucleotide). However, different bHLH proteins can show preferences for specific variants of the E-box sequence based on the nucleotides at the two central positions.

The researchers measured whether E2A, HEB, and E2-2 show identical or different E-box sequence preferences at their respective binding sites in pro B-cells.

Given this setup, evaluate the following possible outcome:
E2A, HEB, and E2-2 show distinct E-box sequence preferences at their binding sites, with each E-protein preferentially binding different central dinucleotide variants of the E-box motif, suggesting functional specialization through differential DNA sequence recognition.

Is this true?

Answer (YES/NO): NO